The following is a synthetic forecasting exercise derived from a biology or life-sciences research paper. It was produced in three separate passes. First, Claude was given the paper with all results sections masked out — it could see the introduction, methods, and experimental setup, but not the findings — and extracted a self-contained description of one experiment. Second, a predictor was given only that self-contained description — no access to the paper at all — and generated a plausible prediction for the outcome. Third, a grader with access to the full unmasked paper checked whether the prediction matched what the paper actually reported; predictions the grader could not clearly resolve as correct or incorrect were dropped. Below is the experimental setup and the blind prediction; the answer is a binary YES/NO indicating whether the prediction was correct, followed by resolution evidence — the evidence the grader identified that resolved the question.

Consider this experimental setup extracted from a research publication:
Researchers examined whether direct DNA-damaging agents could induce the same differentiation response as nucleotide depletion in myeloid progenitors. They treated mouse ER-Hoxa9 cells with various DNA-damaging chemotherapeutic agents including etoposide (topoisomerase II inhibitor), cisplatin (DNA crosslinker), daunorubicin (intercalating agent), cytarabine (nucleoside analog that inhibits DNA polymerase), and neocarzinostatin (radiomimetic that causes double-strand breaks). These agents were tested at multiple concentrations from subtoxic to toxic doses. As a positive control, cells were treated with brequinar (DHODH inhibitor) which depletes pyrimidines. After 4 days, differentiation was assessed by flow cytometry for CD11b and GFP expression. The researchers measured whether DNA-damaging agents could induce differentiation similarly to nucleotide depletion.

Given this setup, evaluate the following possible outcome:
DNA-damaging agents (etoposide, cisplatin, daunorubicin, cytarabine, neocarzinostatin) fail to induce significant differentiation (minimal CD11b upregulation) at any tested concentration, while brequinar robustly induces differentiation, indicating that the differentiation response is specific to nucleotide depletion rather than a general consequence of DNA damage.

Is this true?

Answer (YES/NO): NO